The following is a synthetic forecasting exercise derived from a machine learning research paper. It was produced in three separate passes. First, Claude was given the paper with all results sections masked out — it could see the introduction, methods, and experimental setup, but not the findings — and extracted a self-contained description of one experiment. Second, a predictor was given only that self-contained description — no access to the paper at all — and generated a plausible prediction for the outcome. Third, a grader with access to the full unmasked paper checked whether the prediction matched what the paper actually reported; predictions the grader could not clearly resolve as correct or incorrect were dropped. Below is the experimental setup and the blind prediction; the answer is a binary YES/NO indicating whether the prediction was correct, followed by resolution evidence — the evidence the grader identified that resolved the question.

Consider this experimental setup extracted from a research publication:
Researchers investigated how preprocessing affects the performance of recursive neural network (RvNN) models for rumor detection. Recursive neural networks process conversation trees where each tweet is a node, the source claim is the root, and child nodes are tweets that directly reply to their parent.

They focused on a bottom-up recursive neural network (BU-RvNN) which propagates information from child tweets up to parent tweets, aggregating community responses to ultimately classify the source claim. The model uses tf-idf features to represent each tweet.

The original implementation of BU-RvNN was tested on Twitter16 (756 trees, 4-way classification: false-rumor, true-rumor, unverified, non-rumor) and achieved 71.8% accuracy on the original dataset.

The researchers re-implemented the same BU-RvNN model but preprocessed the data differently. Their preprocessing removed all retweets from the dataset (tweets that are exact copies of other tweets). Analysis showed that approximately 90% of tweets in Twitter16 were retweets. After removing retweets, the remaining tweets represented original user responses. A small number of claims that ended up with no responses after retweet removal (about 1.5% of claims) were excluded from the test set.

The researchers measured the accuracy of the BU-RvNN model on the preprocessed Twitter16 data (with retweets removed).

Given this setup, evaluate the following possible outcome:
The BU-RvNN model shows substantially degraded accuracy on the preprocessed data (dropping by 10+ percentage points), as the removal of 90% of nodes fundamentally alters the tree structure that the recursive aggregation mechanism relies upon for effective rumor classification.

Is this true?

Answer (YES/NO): NO